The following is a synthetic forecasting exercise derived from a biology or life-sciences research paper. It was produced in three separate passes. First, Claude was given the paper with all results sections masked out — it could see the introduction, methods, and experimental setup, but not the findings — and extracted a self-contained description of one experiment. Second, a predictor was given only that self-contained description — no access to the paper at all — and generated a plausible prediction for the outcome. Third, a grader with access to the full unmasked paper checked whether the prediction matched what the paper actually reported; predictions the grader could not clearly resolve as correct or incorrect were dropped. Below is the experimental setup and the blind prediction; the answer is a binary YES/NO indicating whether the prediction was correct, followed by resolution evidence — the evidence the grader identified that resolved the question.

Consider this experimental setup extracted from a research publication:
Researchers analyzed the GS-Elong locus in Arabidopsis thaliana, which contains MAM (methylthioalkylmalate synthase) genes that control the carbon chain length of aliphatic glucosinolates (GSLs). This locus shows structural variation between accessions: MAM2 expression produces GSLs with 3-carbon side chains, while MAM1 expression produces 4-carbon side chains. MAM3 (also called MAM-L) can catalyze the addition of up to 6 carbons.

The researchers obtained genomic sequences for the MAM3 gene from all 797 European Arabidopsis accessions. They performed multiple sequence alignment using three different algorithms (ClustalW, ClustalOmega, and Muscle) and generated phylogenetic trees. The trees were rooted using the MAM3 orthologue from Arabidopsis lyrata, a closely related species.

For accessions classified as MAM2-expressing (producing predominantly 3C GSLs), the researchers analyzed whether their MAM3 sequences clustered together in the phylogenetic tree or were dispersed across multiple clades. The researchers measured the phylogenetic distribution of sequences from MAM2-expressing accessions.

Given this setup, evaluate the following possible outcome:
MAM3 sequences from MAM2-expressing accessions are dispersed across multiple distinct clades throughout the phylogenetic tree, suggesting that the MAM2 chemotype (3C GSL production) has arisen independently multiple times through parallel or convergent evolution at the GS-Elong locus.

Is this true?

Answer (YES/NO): YES